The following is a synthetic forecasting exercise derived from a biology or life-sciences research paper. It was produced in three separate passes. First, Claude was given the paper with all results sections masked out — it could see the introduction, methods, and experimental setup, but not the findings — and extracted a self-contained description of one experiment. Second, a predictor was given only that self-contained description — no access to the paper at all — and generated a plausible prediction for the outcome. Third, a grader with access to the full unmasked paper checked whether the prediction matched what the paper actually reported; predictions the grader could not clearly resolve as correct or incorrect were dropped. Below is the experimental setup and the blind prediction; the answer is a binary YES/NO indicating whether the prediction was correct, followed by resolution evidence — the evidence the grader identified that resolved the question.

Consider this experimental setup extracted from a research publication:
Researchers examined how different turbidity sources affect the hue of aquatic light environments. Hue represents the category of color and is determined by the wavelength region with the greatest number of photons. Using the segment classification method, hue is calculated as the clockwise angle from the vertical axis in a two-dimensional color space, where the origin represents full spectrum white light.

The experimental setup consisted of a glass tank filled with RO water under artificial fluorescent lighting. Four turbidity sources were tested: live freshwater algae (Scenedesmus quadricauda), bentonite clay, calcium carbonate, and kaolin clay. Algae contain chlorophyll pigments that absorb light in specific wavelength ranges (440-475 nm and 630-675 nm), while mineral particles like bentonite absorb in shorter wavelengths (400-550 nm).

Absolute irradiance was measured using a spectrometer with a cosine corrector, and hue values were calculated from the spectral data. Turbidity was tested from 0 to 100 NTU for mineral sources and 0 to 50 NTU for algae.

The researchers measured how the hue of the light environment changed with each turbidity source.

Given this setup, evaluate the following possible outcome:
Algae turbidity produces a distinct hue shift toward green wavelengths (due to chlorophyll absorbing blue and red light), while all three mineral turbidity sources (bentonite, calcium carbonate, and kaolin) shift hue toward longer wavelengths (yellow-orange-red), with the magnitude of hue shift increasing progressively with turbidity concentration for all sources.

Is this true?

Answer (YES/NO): NO